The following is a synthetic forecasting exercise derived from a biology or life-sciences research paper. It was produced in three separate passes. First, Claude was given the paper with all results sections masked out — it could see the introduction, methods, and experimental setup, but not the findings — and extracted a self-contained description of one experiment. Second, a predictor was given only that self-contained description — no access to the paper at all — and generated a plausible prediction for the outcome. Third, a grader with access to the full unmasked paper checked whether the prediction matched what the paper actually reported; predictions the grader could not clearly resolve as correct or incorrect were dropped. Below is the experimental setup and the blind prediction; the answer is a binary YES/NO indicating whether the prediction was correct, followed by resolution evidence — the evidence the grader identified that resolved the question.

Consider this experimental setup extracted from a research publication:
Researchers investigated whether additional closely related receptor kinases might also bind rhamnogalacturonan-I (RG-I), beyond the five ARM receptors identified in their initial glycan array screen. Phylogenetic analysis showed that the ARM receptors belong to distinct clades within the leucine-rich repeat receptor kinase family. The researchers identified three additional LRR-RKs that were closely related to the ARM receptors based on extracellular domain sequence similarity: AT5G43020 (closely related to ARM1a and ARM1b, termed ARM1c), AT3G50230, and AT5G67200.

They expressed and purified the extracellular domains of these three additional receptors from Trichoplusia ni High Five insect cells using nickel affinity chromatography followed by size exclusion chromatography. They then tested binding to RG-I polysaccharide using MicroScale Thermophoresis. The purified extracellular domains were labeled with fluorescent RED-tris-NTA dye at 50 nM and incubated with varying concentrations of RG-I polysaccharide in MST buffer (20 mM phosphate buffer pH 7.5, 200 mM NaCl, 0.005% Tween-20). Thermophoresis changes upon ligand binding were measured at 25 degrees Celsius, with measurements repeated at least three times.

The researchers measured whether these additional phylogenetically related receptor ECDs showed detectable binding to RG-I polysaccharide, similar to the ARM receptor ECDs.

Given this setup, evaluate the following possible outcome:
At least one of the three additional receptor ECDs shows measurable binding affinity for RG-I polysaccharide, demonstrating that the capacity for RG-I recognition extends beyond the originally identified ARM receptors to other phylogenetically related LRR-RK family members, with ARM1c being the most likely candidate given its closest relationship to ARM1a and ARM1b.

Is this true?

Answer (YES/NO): YES